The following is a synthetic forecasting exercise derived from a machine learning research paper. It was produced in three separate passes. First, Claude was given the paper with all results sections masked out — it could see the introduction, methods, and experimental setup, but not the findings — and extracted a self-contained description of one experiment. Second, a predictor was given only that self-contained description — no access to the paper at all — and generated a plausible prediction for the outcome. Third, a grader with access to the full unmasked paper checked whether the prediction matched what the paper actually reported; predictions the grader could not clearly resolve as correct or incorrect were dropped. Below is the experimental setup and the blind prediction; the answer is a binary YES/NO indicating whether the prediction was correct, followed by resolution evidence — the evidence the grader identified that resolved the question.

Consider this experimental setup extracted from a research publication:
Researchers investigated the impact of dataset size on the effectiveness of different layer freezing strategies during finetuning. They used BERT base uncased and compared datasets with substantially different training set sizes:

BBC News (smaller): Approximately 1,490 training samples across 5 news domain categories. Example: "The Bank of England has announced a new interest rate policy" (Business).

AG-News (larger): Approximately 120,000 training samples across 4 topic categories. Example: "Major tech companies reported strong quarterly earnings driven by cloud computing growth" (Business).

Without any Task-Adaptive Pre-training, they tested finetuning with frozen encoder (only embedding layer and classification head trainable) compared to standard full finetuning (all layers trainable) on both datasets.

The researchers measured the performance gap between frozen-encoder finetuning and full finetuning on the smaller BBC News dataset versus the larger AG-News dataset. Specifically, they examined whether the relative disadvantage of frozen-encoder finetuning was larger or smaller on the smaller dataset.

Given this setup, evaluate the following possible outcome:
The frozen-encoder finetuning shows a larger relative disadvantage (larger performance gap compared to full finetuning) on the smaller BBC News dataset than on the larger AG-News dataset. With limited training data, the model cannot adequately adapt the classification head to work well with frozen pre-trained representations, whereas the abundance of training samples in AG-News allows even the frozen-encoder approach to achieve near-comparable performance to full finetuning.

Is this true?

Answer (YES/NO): YES